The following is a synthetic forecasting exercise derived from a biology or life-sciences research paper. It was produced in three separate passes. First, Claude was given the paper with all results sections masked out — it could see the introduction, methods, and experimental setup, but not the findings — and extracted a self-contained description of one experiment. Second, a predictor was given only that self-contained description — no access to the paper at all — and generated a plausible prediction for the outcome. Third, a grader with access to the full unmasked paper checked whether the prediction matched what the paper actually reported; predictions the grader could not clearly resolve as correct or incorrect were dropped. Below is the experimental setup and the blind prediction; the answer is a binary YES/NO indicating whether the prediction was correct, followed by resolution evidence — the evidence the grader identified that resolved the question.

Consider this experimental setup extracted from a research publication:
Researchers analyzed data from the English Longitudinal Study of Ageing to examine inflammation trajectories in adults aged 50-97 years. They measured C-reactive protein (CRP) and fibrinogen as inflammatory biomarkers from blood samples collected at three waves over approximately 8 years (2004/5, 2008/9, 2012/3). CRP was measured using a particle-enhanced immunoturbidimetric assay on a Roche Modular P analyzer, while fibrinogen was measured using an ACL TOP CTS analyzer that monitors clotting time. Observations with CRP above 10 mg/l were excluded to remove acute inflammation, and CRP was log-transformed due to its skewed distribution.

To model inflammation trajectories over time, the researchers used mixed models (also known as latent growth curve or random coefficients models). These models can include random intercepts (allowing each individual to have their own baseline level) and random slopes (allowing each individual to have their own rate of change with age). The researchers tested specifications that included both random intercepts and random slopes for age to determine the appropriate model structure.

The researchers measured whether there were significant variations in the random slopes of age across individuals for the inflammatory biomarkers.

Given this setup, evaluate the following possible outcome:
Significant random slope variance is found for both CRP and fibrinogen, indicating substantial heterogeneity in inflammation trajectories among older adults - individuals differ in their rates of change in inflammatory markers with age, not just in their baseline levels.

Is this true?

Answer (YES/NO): NO